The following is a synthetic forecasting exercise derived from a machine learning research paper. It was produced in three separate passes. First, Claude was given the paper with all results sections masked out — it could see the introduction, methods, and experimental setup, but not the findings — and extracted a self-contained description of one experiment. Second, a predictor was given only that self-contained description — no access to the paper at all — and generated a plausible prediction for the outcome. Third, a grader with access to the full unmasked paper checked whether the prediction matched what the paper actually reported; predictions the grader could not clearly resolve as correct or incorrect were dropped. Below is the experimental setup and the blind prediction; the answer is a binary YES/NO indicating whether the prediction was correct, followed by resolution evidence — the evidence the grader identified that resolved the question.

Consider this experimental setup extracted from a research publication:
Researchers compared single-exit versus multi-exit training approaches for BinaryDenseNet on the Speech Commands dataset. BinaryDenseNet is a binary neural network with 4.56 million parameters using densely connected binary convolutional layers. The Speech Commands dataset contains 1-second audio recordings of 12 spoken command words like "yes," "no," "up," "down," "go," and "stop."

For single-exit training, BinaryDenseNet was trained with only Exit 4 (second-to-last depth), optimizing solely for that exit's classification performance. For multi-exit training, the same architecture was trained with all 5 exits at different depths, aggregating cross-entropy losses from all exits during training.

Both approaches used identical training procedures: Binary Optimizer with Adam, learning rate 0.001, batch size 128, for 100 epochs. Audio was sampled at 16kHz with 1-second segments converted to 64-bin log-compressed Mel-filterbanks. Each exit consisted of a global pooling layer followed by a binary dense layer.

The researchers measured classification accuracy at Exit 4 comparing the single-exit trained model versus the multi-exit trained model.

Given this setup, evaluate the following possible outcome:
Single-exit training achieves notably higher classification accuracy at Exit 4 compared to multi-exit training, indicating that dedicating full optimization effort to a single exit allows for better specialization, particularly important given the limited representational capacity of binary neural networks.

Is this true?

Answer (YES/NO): NO